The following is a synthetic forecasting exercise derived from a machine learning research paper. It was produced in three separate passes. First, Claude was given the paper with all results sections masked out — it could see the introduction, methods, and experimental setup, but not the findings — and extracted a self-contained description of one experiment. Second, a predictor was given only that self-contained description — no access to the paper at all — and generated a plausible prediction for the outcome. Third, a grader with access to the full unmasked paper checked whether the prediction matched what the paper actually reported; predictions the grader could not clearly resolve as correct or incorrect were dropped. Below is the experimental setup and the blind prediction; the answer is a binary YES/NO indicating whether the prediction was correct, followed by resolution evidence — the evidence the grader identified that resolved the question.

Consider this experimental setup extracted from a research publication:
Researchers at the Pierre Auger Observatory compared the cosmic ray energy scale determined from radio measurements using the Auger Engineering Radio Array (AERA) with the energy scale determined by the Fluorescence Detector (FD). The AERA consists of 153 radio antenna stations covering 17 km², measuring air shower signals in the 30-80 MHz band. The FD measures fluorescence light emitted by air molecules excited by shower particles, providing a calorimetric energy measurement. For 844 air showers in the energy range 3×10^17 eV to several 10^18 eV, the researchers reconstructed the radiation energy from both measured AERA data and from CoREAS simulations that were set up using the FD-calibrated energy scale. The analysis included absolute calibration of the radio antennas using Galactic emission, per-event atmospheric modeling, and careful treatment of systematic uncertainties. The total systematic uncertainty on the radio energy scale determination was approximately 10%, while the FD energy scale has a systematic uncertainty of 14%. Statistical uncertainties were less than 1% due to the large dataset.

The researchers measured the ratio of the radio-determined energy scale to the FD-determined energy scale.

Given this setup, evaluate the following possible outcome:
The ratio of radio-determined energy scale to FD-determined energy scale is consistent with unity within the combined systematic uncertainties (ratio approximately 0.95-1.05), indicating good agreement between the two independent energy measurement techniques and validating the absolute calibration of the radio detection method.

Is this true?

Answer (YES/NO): NO